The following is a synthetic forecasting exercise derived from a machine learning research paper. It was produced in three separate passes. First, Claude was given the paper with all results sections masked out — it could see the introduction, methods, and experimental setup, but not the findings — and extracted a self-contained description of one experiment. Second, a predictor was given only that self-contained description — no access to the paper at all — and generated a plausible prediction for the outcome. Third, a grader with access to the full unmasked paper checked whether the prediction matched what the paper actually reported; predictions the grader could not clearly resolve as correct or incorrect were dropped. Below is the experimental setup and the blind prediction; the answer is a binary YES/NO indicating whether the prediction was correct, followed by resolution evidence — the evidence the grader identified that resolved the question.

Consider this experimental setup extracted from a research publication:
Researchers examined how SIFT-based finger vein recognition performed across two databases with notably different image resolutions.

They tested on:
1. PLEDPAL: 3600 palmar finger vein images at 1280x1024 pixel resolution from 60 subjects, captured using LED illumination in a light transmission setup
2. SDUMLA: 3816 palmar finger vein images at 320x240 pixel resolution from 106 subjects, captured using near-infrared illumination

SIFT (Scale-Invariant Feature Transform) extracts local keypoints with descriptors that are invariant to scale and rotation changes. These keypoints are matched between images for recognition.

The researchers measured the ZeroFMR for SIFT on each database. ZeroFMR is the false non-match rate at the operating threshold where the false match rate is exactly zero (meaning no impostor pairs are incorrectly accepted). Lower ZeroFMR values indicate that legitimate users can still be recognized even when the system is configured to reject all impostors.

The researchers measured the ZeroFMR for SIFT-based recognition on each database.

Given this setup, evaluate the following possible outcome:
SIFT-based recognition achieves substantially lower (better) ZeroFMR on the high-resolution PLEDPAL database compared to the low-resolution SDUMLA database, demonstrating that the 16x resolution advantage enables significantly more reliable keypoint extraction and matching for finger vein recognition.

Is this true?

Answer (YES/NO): NO